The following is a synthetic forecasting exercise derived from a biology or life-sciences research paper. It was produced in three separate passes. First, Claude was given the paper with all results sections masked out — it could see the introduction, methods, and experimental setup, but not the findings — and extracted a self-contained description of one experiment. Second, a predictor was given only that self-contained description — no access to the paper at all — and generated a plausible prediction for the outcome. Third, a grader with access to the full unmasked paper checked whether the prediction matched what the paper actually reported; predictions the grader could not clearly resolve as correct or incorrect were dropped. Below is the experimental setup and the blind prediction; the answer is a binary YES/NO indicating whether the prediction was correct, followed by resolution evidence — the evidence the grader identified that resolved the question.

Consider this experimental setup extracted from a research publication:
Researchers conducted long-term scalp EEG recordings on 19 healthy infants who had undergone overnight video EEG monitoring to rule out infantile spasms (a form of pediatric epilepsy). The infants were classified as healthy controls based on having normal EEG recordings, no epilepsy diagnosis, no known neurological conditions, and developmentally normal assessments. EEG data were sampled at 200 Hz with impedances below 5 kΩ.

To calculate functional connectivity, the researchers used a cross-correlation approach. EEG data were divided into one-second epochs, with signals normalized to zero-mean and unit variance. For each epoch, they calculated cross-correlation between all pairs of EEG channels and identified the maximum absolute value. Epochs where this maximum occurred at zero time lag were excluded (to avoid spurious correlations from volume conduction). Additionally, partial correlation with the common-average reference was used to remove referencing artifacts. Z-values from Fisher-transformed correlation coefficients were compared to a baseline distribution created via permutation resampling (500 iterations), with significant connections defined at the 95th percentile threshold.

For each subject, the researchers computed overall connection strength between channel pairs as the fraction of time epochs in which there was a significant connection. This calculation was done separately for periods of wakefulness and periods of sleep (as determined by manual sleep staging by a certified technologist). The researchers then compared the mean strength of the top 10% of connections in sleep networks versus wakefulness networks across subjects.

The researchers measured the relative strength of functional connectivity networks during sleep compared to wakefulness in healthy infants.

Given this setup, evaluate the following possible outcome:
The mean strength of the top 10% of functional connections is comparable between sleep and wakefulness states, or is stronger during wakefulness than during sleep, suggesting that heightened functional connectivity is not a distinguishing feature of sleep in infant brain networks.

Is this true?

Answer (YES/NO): NO